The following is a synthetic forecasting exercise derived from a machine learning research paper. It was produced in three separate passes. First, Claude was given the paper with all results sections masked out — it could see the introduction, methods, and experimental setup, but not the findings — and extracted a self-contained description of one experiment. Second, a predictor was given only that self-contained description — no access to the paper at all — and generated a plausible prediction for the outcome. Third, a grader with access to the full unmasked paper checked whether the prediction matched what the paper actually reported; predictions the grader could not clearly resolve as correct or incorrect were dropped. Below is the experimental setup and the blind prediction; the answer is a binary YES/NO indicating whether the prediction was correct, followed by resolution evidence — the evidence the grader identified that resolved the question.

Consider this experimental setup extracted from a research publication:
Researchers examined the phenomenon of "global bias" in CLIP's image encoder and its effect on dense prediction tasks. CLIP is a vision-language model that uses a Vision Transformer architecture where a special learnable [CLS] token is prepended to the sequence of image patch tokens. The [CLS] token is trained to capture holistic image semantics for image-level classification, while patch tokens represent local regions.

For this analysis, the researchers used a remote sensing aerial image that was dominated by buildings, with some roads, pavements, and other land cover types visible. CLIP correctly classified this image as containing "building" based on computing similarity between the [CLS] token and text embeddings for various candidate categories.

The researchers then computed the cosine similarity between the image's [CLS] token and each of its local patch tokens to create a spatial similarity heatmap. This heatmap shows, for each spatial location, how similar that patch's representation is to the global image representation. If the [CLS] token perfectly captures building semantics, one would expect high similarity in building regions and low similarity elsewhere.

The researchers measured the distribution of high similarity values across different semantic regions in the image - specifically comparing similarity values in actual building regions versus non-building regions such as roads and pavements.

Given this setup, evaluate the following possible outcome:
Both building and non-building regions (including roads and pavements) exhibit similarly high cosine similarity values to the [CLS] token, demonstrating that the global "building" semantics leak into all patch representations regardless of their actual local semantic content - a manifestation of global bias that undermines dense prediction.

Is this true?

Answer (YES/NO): YES